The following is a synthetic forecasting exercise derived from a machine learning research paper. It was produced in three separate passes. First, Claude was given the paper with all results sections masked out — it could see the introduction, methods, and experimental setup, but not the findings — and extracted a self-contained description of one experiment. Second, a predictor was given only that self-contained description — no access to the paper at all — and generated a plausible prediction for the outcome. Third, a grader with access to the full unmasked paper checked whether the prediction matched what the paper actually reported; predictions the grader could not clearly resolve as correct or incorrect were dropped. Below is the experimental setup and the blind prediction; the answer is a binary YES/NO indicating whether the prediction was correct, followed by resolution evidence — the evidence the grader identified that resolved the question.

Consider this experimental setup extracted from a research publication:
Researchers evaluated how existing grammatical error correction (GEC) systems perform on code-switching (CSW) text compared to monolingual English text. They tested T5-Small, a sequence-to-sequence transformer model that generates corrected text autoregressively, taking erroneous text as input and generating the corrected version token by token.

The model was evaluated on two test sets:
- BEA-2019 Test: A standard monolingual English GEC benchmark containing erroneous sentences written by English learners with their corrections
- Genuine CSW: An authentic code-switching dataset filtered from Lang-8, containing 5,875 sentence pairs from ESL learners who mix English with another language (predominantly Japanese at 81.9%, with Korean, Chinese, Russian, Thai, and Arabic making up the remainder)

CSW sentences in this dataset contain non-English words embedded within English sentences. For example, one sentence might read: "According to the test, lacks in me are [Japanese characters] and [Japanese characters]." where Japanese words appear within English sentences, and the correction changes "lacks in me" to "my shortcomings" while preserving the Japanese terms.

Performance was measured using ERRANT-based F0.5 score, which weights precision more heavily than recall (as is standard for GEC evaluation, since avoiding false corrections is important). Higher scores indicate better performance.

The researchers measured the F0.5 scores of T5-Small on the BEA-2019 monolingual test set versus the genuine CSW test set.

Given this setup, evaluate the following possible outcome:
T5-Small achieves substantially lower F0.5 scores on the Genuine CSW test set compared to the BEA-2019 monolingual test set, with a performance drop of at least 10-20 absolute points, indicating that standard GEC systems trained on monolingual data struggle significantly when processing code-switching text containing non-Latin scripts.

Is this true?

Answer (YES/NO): YES